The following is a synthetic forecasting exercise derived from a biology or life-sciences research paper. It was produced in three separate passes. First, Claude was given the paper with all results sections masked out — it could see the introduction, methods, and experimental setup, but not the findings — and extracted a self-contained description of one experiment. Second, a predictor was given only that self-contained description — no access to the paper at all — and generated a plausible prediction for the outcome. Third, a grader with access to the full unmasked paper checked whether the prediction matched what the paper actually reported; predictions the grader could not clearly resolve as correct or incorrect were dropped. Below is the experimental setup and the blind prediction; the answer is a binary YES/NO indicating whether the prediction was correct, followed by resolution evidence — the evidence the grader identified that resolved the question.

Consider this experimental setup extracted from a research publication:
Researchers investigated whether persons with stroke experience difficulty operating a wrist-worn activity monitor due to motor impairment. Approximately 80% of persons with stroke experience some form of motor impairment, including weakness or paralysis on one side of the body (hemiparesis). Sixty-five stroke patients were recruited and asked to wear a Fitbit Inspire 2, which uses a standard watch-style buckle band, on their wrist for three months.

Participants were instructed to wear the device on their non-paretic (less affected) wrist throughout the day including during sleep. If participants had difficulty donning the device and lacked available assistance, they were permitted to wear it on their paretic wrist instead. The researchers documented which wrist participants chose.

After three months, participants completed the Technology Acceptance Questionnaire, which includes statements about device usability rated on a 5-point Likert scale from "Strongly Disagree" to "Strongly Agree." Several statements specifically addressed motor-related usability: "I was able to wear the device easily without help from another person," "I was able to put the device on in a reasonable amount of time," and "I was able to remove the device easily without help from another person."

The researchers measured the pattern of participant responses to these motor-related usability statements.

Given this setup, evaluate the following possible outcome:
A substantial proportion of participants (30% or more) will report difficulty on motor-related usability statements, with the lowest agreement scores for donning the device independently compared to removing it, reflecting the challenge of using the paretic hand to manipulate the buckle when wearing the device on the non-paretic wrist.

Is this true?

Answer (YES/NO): NO